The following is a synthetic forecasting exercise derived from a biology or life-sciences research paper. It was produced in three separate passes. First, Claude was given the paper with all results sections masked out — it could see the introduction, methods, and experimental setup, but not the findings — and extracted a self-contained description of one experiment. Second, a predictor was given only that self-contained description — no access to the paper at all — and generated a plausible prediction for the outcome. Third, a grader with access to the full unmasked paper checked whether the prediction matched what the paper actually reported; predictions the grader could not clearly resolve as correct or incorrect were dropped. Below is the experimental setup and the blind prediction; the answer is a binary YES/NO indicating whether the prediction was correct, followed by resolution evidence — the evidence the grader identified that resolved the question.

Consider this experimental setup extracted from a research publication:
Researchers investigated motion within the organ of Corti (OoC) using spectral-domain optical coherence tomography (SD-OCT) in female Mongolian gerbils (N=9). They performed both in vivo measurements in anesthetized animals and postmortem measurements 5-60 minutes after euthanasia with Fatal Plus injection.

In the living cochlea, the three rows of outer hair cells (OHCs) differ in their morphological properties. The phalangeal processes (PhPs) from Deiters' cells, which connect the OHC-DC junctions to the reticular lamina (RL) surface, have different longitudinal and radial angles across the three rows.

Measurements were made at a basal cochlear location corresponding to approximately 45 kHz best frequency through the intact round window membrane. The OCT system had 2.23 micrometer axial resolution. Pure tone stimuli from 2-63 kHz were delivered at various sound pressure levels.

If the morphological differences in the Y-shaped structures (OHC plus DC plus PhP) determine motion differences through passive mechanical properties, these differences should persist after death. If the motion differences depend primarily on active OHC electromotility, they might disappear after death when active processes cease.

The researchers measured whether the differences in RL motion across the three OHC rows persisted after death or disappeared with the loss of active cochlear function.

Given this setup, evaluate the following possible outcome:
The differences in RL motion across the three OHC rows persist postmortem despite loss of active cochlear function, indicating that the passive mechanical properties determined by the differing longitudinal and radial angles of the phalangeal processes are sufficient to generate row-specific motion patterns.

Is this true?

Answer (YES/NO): NO